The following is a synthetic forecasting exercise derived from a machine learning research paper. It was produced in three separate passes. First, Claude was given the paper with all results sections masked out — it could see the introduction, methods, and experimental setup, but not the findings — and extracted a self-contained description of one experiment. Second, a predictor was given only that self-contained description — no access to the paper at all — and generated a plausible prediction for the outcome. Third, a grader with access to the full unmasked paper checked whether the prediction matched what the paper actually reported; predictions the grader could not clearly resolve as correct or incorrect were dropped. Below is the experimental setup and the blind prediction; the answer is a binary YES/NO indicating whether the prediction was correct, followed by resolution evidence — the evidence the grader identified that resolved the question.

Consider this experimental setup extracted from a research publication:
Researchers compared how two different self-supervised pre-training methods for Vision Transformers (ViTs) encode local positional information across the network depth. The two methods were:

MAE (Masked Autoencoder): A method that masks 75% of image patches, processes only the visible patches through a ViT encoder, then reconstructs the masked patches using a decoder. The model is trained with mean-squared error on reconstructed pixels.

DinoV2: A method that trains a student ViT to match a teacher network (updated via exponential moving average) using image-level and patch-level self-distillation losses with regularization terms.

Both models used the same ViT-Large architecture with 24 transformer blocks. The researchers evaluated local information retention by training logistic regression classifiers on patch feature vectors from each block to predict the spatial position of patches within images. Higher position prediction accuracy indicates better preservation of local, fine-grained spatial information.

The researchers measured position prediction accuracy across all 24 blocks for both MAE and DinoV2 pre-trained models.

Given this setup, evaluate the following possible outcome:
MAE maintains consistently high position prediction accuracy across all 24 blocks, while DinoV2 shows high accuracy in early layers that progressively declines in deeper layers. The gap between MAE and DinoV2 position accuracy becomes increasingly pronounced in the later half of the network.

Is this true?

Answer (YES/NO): NO